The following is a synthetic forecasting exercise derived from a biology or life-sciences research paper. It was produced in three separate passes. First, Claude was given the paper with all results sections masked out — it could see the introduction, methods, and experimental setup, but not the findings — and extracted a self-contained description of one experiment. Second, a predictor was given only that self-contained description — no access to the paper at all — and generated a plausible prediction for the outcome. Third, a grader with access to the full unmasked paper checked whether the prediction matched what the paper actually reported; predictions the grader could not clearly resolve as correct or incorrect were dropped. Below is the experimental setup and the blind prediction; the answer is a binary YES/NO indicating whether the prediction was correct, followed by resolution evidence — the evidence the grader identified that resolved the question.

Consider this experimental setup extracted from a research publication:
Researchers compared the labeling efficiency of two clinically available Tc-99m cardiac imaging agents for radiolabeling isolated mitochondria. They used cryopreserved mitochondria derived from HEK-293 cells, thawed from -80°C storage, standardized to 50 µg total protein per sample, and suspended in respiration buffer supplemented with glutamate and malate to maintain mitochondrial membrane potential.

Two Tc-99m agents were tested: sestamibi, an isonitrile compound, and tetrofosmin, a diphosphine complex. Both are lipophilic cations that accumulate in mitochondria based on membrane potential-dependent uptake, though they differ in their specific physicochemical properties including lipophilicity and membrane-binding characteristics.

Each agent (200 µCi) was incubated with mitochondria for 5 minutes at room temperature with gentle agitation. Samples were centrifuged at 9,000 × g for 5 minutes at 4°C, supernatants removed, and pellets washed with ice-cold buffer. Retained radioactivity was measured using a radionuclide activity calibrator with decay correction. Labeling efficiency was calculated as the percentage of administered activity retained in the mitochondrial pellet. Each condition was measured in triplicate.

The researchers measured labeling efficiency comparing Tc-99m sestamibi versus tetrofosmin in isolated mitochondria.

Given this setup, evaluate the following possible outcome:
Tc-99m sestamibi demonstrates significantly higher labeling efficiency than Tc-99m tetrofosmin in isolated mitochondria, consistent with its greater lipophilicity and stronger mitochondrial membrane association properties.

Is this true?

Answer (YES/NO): NO